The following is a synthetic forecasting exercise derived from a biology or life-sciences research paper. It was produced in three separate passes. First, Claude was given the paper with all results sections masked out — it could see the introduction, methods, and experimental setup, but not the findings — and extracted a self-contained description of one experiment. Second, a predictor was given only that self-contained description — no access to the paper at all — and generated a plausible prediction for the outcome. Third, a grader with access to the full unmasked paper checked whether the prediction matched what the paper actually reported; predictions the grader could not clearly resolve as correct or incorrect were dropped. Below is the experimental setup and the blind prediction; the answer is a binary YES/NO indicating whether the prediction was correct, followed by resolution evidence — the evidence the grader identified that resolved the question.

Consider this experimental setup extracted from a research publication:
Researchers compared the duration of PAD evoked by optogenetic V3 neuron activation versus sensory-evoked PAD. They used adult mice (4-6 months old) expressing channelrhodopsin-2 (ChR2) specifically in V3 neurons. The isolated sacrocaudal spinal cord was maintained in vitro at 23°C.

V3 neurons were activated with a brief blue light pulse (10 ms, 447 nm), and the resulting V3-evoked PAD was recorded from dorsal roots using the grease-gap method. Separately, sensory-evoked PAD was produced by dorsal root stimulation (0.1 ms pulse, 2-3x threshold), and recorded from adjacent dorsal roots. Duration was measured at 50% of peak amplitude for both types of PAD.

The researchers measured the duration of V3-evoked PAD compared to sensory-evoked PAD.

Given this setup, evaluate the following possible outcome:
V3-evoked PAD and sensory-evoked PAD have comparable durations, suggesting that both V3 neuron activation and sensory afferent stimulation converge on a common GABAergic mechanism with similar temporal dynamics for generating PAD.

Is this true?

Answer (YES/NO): NO